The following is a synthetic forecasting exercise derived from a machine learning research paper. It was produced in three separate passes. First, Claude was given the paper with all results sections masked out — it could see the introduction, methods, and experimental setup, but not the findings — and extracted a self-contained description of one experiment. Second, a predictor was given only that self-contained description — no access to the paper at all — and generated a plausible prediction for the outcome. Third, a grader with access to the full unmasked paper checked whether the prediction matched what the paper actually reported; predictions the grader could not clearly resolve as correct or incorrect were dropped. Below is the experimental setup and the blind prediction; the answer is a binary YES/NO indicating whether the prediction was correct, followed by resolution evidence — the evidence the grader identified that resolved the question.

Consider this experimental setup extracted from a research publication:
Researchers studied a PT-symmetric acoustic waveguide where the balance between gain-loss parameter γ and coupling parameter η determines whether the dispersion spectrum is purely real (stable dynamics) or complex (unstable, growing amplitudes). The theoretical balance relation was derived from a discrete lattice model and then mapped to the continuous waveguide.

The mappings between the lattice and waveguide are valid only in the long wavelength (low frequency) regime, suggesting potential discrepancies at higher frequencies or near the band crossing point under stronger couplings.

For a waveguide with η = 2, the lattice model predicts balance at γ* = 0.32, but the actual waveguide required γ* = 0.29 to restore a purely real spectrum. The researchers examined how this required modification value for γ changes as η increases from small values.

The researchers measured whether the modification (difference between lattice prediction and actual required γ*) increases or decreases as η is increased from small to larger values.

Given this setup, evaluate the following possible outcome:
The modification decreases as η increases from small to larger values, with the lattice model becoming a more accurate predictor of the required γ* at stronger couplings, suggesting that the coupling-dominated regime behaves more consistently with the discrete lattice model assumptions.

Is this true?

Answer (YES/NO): NO